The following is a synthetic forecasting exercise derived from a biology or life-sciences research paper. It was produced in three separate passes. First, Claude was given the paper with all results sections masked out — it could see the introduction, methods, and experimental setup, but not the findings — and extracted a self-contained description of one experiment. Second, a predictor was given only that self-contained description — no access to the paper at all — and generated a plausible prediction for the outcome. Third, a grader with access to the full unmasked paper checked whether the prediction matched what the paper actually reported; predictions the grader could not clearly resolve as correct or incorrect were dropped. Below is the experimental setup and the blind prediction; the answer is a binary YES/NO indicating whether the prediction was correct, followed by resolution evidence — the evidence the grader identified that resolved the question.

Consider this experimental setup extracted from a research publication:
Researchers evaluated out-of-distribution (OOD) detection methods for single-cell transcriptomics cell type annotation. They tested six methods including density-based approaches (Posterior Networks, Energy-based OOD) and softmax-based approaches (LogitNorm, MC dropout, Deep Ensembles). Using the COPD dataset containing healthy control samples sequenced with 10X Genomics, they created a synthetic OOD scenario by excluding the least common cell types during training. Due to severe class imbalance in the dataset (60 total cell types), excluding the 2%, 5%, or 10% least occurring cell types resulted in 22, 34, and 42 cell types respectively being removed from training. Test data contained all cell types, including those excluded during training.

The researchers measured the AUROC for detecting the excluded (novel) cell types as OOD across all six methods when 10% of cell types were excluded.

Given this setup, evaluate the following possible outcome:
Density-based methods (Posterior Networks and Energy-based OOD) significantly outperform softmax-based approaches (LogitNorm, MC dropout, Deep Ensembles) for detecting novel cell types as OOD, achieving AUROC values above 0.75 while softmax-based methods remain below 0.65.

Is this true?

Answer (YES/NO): NO